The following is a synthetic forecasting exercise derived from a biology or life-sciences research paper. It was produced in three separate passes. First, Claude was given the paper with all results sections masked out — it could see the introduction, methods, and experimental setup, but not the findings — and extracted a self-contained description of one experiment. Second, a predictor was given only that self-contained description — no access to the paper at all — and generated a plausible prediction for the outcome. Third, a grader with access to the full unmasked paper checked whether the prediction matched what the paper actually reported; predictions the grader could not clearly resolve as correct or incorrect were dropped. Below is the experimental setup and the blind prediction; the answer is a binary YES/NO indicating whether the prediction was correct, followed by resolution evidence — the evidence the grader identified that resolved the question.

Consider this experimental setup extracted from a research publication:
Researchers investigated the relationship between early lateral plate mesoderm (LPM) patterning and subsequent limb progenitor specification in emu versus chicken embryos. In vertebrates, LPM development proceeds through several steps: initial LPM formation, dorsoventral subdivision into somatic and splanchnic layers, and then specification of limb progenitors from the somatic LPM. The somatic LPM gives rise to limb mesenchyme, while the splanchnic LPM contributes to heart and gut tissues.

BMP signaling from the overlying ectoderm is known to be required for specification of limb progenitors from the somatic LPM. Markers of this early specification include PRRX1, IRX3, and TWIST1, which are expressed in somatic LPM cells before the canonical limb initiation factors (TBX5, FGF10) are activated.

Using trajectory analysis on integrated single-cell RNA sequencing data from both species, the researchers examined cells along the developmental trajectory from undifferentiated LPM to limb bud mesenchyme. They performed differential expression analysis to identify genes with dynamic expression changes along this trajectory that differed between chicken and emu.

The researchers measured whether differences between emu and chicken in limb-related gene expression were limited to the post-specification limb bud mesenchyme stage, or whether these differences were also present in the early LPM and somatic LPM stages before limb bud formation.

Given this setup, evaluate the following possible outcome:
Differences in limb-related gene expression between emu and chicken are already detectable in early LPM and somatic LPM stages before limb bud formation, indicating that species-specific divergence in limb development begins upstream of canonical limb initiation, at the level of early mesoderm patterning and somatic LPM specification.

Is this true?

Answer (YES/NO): YES